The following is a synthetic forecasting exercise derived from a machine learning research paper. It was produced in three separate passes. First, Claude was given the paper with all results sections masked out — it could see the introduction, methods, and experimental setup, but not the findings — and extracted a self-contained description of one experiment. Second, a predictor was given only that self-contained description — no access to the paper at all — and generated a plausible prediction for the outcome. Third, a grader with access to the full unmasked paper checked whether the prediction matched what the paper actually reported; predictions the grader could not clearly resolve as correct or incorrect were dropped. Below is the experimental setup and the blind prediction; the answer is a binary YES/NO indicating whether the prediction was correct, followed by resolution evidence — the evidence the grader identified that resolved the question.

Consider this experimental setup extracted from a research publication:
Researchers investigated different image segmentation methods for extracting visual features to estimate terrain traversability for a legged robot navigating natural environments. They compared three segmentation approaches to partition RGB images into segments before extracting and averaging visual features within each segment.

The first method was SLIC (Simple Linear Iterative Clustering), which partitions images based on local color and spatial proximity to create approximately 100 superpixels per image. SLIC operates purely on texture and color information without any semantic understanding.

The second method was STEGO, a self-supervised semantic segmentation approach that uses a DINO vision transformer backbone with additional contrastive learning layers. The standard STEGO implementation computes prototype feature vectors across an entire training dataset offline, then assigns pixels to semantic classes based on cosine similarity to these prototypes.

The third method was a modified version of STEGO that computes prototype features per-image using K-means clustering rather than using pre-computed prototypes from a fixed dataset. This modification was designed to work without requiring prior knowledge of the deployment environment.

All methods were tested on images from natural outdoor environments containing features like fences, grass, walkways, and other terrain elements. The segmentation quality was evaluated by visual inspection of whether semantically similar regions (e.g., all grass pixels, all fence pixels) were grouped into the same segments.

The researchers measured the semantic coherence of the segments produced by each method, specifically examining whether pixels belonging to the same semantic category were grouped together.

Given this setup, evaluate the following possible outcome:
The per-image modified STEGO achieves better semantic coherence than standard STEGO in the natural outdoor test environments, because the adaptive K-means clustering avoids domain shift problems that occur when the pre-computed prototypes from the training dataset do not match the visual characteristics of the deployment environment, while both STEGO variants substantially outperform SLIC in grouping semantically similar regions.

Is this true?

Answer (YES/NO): NO